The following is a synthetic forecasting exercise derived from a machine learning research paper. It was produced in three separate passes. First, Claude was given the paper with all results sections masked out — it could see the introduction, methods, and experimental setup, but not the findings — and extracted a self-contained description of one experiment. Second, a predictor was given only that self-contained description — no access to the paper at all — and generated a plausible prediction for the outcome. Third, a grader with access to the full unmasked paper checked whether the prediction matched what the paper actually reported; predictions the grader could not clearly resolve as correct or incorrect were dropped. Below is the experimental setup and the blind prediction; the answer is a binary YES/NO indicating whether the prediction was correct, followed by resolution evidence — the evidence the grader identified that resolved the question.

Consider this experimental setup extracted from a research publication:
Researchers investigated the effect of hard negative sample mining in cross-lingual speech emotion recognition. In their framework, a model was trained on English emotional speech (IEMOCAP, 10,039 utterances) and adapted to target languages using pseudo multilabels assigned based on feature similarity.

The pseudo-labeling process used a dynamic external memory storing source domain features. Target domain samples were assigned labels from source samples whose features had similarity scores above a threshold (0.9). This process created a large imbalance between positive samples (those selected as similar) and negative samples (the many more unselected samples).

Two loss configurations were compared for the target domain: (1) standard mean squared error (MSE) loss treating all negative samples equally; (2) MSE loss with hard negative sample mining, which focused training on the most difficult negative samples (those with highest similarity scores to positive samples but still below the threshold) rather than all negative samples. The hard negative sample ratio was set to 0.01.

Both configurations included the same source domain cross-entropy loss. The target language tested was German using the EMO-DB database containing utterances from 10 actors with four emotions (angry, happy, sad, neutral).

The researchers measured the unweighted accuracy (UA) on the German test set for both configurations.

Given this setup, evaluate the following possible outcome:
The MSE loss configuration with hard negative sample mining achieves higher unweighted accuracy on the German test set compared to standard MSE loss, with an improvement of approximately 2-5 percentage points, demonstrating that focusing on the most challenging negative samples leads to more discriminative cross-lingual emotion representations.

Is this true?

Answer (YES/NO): YES